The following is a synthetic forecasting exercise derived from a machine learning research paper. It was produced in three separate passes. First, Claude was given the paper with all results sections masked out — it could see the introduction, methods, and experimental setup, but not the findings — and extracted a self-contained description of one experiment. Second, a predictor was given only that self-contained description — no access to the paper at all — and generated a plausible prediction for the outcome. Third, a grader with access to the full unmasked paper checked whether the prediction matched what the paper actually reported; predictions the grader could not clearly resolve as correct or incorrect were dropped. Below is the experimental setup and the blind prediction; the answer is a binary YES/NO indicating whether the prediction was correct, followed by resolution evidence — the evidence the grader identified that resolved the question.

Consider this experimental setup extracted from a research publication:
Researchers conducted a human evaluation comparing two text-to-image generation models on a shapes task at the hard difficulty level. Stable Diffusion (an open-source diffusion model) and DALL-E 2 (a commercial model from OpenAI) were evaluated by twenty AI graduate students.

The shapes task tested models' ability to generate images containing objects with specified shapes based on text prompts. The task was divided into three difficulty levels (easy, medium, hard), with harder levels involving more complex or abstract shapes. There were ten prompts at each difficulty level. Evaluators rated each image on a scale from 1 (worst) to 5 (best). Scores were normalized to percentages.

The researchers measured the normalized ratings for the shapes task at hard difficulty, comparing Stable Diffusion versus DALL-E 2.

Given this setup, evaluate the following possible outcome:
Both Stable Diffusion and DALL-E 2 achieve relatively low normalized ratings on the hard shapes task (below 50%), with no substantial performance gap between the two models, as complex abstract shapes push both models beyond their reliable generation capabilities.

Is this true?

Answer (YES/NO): NO